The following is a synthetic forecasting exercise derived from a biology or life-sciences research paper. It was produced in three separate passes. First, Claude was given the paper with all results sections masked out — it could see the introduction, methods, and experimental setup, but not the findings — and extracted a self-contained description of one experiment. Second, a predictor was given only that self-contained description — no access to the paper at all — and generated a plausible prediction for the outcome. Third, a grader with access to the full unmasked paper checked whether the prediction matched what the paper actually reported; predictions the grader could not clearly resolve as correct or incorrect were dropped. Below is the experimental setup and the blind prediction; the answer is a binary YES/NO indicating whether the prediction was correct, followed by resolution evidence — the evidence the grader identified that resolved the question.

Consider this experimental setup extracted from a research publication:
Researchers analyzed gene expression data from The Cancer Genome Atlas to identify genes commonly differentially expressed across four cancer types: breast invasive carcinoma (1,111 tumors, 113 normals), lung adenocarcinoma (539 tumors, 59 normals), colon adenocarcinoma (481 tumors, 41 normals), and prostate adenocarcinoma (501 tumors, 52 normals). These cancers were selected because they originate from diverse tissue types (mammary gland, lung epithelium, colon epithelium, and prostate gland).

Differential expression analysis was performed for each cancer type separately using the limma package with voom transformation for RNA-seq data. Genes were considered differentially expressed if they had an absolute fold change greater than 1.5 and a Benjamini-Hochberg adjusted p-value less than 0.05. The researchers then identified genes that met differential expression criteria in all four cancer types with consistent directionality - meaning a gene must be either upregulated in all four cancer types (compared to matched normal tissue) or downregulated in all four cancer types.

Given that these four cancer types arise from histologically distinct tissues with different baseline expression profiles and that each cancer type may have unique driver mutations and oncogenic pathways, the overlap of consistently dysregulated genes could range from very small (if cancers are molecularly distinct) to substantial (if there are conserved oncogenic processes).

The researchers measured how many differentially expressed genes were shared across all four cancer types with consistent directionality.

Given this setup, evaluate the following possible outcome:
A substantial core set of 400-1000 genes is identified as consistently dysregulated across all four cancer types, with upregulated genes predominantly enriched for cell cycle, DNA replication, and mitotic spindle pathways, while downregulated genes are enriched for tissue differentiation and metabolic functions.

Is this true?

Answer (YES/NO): NO